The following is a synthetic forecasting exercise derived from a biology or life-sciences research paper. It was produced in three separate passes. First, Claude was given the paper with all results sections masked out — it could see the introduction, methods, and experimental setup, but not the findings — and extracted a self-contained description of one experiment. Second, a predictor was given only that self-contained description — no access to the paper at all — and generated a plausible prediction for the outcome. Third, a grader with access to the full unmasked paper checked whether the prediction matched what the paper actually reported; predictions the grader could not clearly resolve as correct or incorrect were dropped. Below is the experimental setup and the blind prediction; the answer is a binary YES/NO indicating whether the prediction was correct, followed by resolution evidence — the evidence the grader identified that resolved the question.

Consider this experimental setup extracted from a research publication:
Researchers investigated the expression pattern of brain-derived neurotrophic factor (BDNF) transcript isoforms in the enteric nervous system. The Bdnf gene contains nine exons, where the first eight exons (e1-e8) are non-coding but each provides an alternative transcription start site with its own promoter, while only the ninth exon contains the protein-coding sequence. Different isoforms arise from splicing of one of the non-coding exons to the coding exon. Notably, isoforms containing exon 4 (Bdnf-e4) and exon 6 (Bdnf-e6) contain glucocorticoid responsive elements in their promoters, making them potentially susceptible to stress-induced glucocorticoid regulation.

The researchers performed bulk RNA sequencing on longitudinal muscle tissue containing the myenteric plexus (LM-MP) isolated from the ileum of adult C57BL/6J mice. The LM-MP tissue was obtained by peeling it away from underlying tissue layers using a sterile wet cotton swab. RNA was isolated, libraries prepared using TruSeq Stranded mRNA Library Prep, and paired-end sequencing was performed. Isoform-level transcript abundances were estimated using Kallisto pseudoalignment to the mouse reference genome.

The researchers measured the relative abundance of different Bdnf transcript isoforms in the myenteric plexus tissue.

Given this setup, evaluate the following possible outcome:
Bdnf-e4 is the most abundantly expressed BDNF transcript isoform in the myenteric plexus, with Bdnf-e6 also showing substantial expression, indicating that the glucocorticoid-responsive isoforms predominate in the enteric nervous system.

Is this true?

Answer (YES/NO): NO